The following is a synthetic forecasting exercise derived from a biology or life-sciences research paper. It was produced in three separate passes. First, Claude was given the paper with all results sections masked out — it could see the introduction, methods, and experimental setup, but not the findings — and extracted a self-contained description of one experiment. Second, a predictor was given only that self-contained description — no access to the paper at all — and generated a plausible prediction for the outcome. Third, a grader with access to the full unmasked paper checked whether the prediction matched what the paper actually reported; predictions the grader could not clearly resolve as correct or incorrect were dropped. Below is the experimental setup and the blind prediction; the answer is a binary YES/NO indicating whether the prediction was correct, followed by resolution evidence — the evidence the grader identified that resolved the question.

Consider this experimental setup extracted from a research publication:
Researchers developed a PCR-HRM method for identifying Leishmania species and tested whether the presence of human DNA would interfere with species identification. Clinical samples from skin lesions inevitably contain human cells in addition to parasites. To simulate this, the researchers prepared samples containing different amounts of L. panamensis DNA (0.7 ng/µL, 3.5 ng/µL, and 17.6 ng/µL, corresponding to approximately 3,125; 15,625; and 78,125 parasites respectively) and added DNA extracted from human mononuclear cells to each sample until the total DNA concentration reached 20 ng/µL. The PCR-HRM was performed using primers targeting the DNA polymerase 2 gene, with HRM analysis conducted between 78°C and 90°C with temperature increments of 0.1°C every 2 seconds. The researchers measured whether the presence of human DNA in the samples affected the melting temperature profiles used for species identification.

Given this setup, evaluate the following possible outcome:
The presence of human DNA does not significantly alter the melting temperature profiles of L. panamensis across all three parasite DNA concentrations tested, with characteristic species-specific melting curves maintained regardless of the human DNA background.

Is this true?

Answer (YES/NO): YES